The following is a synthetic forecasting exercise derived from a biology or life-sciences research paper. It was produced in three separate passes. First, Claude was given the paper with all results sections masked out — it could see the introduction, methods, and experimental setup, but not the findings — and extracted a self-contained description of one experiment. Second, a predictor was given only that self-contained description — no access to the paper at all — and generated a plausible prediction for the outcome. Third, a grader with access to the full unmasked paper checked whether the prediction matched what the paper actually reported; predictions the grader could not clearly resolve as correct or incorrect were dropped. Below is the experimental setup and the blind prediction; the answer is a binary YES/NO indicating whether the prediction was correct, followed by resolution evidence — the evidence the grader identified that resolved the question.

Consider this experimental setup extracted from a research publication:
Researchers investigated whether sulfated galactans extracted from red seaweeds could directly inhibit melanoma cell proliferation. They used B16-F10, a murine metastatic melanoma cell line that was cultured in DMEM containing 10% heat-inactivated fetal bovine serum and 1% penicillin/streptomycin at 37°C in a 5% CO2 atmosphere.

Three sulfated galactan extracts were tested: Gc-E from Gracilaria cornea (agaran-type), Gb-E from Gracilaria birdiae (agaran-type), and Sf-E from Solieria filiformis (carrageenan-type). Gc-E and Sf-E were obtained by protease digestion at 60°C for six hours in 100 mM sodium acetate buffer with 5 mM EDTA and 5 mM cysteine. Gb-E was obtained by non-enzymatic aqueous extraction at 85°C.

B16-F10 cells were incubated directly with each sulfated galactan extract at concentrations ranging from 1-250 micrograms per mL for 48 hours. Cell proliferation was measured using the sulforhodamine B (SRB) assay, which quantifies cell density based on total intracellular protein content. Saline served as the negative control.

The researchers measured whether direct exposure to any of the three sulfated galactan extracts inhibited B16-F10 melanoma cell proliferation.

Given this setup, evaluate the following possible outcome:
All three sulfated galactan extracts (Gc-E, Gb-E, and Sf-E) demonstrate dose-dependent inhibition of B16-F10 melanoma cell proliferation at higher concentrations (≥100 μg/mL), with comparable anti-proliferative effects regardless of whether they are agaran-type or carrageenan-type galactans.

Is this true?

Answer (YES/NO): NO